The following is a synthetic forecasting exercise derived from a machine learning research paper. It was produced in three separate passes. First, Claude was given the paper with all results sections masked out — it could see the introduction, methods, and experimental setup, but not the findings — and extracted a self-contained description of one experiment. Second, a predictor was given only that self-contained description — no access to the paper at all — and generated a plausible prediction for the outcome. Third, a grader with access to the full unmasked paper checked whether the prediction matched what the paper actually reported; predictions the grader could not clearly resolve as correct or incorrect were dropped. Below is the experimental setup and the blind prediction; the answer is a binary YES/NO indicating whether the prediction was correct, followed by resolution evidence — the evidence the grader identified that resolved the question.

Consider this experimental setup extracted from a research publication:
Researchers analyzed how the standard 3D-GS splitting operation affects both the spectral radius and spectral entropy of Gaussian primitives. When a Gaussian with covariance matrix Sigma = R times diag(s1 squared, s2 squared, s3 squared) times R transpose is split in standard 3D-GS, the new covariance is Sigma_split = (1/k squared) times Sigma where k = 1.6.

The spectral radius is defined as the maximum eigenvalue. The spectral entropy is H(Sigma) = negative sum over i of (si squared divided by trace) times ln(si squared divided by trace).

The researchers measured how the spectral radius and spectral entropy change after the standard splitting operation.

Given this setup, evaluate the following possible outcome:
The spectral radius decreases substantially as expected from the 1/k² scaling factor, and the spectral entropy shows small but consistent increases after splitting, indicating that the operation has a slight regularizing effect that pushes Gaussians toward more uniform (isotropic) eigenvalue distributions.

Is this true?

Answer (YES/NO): NO